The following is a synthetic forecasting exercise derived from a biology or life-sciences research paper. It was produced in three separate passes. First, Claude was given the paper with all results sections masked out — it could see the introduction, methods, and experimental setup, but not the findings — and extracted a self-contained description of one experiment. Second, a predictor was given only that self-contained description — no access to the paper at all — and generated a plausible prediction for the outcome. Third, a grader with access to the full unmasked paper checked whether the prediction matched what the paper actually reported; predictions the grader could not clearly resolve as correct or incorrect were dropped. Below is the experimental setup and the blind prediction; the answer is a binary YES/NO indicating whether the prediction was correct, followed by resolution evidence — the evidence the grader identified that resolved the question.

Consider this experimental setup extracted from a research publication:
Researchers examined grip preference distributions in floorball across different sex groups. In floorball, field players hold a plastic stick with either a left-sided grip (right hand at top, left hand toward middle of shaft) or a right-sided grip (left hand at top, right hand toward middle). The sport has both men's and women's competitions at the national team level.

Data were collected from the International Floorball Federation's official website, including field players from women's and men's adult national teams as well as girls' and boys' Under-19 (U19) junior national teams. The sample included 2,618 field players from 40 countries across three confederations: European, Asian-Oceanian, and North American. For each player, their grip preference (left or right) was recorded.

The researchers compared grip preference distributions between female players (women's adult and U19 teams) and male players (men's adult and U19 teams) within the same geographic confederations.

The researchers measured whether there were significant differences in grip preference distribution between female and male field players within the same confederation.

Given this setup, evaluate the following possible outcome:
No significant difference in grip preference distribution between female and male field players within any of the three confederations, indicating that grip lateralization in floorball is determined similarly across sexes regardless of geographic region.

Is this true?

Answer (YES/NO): NO